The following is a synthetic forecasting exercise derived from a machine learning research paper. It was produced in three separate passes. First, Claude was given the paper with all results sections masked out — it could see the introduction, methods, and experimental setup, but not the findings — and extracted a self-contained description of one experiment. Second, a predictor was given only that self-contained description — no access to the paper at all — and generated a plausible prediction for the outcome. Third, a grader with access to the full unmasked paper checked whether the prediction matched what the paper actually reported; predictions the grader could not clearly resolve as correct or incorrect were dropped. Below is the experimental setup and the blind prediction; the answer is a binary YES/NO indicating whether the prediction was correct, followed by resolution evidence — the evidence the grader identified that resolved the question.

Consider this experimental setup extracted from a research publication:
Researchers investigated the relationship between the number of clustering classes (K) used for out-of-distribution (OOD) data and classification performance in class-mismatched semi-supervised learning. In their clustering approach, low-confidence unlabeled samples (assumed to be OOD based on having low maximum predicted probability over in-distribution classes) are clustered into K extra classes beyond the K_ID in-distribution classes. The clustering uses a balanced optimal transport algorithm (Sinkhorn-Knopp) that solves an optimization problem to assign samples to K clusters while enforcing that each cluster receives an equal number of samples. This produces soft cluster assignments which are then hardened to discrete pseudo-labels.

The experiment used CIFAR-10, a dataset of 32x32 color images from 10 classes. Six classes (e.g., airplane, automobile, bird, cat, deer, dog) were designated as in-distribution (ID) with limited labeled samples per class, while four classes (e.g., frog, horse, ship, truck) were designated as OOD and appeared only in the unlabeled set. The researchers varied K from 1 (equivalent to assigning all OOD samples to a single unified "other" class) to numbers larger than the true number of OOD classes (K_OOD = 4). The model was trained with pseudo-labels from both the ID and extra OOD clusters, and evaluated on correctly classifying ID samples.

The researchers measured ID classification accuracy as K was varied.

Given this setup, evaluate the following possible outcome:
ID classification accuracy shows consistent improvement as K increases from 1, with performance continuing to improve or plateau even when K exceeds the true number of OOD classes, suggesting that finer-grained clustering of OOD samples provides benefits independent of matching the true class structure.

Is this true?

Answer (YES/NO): NO